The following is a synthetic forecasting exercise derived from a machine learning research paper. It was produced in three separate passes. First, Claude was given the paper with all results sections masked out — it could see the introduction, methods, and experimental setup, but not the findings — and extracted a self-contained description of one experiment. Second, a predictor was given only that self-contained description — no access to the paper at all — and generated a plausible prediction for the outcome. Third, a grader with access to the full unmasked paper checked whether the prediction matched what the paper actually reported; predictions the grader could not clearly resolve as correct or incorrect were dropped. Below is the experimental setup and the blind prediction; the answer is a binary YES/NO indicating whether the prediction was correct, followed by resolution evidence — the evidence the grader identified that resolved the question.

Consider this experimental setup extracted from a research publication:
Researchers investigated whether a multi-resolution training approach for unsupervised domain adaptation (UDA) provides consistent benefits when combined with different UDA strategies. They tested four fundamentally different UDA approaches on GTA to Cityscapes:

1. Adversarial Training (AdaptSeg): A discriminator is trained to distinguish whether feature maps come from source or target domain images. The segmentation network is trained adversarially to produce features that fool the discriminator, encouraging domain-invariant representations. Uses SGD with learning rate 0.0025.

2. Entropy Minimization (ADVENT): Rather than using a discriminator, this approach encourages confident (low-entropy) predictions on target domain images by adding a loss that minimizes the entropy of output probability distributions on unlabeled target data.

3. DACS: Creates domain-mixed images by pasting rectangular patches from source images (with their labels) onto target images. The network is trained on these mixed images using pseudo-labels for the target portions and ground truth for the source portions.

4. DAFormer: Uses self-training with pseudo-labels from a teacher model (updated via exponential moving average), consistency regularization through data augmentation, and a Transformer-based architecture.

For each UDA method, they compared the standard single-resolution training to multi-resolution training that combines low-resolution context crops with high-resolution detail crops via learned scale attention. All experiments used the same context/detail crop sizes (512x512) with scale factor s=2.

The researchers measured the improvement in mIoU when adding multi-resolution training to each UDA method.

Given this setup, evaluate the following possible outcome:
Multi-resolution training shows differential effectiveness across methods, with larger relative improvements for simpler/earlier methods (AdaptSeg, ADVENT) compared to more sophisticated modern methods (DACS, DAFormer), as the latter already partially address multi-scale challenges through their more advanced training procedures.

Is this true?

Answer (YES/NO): NO